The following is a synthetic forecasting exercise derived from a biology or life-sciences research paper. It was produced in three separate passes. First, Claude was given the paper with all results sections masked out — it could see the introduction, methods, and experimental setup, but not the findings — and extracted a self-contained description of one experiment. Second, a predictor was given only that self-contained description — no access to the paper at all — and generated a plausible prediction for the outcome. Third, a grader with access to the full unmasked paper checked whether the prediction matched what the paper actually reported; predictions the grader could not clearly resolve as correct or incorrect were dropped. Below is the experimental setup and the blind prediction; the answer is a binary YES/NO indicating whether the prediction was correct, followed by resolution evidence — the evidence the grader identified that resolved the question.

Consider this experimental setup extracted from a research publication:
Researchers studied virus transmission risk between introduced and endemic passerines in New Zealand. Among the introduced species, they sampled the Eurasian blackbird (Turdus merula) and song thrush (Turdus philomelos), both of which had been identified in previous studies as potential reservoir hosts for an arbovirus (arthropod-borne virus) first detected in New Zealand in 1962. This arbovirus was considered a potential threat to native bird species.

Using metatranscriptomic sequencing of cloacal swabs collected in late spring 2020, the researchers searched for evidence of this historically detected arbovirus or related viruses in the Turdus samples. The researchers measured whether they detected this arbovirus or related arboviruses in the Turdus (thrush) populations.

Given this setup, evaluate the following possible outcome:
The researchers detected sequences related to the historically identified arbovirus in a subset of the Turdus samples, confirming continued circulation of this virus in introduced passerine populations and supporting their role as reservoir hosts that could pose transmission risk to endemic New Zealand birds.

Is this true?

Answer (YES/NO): NO